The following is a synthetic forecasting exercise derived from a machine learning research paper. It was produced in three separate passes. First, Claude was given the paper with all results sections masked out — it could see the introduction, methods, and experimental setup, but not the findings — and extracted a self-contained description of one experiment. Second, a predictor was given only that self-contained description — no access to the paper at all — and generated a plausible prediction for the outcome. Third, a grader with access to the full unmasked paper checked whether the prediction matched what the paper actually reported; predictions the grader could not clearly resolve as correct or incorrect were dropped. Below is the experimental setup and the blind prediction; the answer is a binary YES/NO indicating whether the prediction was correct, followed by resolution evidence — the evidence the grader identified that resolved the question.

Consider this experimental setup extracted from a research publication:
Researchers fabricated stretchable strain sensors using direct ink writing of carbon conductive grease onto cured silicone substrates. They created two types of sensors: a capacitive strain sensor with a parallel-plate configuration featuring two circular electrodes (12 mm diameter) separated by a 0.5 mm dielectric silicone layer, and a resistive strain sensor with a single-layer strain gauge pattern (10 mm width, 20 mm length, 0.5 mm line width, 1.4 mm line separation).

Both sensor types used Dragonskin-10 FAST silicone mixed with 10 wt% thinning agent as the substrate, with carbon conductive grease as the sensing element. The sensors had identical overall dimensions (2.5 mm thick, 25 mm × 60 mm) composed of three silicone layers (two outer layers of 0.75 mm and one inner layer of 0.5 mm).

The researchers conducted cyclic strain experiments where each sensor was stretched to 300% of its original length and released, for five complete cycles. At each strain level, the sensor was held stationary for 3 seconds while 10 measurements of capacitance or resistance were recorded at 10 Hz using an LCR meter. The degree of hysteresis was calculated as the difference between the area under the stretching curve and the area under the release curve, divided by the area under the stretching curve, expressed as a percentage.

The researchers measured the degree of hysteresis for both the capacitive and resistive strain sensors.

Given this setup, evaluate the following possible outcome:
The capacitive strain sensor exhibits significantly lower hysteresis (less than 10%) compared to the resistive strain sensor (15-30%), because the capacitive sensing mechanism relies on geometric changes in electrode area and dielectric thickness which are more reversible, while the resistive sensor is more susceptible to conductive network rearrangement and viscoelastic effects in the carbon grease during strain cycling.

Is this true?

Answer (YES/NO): YES